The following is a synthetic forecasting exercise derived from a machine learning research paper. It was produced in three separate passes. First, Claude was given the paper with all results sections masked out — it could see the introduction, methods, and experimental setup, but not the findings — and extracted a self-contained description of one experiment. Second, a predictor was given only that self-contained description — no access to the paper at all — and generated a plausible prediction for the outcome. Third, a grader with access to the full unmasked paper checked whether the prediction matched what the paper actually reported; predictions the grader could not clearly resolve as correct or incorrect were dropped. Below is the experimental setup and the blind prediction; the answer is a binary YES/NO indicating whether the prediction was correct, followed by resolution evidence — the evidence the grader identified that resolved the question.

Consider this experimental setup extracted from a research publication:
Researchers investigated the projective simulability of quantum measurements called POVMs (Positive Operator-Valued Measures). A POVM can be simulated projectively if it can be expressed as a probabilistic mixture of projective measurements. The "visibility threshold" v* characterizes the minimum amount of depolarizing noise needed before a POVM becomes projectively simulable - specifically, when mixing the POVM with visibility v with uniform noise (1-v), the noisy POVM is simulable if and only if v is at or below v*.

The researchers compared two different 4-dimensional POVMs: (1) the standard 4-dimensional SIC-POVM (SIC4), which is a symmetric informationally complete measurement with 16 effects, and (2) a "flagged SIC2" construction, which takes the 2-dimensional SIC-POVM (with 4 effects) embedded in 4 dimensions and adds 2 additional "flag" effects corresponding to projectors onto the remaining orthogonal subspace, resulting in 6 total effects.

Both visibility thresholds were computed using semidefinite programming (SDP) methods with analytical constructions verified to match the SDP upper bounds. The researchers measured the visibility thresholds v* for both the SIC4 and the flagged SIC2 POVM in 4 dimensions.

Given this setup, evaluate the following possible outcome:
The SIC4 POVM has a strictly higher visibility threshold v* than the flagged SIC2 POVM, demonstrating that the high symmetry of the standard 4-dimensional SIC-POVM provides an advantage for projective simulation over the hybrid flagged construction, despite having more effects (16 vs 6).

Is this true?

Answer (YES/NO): YES